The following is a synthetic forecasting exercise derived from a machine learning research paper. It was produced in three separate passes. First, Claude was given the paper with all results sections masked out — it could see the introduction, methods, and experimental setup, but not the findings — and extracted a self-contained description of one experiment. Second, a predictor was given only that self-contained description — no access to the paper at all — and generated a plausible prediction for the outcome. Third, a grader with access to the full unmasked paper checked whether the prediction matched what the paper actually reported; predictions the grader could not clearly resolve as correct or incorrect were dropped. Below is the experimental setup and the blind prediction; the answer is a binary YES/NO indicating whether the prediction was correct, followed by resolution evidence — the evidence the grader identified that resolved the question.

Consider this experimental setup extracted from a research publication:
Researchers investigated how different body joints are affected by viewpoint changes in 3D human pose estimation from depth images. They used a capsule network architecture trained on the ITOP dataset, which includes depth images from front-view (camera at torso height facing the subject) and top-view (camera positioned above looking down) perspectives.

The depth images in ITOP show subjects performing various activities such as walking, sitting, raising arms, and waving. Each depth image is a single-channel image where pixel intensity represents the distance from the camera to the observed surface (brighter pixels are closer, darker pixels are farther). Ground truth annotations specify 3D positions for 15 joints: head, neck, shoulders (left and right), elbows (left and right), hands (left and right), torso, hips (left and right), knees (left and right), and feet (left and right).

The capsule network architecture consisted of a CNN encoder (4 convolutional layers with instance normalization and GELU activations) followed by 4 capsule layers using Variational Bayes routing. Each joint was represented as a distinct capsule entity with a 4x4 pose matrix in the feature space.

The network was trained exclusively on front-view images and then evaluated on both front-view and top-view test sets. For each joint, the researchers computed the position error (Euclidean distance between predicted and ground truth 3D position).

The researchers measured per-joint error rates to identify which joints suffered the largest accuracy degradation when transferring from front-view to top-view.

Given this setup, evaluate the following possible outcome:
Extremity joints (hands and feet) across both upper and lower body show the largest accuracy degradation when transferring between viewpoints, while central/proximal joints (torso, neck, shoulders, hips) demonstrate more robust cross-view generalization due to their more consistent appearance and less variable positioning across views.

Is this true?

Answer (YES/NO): YES